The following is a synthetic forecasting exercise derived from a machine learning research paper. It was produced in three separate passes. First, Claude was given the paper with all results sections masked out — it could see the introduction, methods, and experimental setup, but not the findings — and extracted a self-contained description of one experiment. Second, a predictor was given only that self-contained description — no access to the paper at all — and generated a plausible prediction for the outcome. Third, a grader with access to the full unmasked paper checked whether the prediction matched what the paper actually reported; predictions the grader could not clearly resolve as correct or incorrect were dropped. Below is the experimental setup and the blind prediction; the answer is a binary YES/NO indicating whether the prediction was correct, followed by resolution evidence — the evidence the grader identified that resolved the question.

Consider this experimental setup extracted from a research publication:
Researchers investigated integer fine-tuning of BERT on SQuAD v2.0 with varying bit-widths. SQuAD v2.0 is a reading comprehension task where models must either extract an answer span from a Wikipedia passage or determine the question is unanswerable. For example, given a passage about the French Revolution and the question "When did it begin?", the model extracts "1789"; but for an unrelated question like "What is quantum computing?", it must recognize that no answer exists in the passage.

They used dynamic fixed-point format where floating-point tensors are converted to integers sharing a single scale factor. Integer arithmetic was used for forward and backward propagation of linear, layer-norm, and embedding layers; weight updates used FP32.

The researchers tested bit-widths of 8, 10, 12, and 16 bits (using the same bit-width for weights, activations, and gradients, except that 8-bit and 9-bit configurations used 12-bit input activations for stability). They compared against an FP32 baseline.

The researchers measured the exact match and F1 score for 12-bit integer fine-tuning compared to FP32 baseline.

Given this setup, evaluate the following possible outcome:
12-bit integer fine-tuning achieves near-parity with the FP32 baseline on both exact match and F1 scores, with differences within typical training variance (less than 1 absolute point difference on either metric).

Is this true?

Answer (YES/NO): YES